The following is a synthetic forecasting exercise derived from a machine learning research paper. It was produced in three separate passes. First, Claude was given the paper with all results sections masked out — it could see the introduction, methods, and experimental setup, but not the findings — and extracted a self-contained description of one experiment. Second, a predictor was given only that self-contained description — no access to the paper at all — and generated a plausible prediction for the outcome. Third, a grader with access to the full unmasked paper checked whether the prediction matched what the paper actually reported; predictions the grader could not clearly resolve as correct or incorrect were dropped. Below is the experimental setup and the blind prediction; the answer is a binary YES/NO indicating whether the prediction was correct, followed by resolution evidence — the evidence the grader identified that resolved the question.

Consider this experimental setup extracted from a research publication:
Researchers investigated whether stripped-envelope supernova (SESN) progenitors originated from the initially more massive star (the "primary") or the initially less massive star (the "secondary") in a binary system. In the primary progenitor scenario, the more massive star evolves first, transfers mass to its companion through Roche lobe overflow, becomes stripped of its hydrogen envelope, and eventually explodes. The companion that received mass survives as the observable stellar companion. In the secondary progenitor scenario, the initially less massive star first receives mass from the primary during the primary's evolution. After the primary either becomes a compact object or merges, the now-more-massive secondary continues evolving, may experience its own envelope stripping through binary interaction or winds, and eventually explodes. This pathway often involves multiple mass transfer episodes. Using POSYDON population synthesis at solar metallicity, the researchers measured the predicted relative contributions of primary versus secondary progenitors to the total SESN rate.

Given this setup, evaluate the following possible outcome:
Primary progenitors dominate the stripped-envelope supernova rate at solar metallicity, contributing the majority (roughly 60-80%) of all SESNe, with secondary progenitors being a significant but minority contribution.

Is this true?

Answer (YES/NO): YES